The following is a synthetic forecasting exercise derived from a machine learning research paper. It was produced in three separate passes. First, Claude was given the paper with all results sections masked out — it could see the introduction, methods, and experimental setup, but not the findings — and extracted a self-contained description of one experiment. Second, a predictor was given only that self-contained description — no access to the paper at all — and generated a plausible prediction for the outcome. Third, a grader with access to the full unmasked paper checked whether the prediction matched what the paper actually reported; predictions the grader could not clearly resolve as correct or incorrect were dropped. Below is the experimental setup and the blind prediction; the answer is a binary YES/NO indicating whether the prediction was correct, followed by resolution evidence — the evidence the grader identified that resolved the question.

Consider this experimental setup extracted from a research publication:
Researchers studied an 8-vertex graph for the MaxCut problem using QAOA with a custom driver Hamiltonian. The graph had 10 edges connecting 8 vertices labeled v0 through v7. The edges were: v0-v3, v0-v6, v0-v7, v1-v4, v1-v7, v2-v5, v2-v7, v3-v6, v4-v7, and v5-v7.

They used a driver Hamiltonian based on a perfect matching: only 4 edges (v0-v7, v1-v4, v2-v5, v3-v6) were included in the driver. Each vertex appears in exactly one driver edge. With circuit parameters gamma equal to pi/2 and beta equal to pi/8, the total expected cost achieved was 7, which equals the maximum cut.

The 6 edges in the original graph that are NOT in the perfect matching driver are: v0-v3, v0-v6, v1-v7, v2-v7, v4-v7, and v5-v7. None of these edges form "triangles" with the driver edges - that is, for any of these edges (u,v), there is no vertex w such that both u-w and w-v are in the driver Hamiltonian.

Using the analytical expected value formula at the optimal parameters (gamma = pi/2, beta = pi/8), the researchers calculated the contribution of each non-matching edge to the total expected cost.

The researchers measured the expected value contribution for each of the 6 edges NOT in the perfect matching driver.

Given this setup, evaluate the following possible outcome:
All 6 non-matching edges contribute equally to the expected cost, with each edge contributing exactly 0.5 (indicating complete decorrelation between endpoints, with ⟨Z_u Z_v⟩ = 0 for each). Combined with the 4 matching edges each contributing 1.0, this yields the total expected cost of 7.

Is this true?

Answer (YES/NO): YES